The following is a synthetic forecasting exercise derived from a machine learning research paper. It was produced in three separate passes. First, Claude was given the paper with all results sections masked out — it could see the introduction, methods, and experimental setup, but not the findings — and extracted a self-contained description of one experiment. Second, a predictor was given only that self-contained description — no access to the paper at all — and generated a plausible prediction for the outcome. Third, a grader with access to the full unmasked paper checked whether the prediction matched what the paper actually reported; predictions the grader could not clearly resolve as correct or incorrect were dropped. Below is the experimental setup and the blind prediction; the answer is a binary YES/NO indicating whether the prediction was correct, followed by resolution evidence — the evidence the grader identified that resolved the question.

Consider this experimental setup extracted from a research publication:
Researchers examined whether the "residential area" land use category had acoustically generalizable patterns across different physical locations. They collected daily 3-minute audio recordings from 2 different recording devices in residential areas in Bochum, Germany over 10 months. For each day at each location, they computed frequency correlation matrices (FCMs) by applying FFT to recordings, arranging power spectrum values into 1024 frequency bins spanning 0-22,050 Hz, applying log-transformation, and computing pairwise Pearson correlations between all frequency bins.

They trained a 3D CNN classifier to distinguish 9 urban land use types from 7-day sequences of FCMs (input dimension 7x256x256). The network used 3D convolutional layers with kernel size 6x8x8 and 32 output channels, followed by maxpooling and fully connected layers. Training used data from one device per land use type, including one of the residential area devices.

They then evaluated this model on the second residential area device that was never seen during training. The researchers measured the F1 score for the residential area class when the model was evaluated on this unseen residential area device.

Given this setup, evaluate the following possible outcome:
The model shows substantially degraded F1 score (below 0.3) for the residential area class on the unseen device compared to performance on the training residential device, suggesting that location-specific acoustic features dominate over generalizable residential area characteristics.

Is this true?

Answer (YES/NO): YES